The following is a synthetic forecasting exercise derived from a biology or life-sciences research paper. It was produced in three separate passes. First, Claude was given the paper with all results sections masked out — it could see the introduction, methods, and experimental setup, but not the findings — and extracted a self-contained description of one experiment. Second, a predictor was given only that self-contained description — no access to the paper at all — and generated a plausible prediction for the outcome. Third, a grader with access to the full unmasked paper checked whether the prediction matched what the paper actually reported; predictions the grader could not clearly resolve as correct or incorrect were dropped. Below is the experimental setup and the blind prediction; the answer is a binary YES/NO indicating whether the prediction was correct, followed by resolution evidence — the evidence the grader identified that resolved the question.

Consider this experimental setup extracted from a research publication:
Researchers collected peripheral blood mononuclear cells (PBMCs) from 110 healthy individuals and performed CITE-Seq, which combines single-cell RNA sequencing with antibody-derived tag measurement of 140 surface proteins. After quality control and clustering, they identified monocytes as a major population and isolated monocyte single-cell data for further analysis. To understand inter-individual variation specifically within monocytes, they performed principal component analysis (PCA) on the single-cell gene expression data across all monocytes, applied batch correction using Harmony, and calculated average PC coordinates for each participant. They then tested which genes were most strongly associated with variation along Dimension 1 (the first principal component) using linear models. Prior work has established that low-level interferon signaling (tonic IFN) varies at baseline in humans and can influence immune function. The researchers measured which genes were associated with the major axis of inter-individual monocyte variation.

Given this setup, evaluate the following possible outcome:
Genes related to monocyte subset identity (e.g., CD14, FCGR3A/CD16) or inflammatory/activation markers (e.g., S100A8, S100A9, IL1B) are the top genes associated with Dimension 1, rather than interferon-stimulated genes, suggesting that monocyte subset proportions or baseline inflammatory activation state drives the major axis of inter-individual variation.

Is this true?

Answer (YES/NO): NO